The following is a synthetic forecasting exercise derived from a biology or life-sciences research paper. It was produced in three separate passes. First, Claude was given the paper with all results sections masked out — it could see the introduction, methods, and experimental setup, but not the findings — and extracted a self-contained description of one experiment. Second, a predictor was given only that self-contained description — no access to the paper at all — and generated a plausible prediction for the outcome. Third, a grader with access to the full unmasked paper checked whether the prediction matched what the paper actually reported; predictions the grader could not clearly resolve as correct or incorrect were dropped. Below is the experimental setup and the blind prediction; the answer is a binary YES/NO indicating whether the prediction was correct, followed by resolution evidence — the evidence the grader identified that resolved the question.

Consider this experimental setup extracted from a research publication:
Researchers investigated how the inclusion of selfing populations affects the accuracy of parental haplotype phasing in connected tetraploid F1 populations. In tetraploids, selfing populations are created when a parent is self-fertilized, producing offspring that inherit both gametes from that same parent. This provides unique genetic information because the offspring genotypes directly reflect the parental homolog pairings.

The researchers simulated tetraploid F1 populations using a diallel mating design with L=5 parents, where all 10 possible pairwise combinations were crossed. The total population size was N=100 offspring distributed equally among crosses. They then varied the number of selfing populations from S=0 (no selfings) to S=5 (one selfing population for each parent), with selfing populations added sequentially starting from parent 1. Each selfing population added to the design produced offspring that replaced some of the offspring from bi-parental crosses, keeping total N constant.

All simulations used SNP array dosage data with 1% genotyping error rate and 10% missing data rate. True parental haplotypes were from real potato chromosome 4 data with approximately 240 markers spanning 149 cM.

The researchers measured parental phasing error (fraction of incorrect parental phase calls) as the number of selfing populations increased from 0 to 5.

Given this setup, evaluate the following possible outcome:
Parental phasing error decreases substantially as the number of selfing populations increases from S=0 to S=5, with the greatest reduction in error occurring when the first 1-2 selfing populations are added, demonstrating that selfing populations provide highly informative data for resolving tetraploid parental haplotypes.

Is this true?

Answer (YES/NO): NO